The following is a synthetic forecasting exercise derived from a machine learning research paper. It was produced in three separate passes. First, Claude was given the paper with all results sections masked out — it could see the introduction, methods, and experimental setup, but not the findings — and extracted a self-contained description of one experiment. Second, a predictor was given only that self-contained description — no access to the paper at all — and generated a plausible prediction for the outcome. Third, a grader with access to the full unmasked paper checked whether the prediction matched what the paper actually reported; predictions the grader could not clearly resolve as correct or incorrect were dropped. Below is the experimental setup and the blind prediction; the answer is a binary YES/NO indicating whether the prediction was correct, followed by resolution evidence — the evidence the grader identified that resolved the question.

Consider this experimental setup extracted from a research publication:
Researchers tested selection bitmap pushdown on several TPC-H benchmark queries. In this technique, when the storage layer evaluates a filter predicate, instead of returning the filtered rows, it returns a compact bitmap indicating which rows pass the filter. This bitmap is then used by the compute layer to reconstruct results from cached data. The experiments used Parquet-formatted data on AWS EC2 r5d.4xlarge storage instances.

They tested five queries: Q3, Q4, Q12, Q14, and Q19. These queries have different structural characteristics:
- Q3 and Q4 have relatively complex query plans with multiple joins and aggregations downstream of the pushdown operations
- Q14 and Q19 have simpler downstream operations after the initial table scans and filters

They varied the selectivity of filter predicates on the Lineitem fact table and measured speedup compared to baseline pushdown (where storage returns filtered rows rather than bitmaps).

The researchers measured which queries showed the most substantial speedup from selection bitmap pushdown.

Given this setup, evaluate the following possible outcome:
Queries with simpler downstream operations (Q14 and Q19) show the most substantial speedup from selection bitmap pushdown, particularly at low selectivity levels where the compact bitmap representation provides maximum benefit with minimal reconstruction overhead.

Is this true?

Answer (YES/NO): NO